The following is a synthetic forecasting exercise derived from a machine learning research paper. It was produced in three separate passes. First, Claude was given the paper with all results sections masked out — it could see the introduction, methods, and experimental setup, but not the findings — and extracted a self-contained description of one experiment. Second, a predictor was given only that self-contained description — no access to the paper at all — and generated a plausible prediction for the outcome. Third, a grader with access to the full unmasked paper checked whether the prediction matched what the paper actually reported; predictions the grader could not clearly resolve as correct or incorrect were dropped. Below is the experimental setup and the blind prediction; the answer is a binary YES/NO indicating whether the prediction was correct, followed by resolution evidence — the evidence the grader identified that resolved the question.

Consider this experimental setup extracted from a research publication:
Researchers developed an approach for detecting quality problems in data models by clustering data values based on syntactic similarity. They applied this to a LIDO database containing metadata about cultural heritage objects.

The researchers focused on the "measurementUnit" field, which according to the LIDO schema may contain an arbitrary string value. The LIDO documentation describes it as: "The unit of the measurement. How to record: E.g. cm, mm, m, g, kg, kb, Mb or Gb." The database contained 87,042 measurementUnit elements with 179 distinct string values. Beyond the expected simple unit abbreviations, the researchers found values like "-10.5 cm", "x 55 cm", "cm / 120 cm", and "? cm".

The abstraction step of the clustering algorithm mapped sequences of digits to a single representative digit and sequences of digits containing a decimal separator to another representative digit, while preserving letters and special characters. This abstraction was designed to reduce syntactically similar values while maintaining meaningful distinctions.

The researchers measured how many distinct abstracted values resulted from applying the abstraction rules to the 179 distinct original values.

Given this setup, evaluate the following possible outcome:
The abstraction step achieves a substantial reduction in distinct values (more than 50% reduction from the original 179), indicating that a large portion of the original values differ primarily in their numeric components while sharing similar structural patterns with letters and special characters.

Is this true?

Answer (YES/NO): YES